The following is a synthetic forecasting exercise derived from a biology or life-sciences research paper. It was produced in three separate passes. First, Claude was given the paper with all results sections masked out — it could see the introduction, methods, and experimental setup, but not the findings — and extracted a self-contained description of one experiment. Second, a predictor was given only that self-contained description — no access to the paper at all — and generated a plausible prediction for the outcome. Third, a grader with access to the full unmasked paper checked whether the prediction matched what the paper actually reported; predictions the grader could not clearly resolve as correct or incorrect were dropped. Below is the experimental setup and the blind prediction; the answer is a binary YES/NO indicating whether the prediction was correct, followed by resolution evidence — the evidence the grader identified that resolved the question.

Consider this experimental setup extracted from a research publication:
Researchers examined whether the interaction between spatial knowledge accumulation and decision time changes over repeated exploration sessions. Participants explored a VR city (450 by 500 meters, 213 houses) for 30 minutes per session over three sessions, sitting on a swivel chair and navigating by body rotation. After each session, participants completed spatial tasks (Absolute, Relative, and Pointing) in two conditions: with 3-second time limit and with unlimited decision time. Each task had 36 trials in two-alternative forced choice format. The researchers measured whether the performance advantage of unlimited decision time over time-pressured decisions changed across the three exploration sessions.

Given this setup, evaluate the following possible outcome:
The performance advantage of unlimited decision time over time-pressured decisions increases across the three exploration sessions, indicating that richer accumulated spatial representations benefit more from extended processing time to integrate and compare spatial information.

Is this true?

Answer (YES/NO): YES